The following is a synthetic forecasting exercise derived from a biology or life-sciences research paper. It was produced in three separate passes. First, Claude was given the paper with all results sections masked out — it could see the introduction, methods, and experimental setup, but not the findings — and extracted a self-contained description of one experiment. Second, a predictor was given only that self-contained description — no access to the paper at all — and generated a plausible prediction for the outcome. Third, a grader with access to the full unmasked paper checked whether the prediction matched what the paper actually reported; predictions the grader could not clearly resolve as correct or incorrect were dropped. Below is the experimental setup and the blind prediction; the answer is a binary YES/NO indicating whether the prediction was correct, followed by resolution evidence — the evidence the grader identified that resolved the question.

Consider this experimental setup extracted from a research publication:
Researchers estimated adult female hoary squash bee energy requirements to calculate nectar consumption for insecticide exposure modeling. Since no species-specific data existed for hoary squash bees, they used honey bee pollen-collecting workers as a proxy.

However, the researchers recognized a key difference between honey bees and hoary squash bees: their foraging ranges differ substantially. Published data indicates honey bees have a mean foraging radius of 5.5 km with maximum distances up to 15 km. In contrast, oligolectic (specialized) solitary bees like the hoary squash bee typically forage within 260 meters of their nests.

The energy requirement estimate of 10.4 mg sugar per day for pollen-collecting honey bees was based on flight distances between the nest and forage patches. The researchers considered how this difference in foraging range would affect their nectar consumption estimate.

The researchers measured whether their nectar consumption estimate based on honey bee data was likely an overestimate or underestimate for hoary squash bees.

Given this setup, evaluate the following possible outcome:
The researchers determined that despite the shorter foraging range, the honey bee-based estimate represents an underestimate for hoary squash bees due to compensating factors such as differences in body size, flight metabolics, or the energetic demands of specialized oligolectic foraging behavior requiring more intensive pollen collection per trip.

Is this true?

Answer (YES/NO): NO